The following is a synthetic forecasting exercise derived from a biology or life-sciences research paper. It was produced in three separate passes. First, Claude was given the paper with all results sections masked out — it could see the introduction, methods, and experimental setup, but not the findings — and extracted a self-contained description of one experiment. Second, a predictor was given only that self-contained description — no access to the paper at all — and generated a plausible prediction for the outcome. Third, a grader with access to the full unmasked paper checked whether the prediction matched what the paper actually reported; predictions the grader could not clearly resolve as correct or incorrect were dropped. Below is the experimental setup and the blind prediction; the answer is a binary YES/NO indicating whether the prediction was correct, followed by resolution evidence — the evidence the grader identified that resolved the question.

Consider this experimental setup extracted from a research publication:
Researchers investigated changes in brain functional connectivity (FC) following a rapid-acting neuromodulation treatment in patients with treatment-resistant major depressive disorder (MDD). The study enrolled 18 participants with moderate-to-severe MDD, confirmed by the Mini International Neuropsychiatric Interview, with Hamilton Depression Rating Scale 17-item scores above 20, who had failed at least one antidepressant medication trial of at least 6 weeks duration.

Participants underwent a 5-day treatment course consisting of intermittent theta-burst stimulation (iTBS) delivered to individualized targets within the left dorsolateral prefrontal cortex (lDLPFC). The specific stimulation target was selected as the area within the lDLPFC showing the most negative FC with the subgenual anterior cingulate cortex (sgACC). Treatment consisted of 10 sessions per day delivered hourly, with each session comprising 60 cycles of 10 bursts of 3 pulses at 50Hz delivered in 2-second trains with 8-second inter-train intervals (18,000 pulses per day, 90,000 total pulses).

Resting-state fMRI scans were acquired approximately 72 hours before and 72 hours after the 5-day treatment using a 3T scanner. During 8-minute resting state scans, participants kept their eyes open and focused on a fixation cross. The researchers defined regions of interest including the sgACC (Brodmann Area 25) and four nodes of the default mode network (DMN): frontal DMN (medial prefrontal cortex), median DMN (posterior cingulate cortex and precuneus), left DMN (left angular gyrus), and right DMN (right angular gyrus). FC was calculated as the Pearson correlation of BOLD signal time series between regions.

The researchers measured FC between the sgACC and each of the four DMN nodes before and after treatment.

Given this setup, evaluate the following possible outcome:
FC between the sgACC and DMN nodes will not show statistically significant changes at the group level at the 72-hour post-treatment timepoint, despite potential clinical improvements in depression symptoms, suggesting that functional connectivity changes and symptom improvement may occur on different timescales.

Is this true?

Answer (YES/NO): NO